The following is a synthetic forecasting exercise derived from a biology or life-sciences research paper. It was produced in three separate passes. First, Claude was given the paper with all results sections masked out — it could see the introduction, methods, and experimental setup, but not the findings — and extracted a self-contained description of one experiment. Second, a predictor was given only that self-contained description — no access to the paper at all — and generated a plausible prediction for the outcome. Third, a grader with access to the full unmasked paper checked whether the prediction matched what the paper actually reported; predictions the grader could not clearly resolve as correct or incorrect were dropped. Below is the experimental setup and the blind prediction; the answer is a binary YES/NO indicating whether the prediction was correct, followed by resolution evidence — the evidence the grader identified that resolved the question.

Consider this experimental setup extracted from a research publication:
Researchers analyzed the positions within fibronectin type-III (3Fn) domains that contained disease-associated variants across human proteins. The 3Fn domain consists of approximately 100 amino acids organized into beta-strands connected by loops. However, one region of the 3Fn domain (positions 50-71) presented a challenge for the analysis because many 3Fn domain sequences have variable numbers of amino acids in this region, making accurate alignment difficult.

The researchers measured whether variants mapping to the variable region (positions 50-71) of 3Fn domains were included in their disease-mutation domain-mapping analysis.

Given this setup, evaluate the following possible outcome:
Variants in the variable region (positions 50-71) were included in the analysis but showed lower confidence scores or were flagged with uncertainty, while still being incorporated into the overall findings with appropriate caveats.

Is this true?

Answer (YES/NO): NO